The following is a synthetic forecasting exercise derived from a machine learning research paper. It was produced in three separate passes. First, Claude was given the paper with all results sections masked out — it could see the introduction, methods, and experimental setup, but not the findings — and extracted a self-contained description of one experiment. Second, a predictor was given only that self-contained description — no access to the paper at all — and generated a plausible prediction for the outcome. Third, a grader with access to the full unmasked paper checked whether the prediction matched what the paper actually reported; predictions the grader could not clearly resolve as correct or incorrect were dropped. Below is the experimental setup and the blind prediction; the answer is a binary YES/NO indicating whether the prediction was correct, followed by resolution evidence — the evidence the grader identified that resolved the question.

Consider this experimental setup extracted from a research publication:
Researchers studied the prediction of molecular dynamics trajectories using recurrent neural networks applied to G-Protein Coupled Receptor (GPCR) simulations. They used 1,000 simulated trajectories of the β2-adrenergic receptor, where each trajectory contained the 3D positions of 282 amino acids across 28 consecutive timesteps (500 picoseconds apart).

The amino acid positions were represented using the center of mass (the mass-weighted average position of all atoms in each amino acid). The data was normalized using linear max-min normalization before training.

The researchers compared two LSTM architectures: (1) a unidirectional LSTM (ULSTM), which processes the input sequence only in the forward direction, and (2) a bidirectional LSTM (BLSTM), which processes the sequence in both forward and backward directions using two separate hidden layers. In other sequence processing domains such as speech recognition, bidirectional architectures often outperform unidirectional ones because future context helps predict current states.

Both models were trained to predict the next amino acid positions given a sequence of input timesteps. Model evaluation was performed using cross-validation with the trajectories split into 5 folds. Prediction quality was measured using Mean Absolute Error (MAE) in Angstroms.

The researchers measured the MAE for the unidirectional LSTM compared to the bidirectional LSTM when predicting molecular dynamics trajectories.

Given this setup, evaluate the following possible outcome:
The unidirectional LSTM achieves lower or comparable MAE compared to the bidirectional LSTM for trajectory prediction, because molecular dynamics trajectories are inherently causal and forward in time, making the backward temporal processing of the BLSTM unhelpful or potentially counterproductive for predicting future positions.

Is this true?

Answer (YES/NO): YES